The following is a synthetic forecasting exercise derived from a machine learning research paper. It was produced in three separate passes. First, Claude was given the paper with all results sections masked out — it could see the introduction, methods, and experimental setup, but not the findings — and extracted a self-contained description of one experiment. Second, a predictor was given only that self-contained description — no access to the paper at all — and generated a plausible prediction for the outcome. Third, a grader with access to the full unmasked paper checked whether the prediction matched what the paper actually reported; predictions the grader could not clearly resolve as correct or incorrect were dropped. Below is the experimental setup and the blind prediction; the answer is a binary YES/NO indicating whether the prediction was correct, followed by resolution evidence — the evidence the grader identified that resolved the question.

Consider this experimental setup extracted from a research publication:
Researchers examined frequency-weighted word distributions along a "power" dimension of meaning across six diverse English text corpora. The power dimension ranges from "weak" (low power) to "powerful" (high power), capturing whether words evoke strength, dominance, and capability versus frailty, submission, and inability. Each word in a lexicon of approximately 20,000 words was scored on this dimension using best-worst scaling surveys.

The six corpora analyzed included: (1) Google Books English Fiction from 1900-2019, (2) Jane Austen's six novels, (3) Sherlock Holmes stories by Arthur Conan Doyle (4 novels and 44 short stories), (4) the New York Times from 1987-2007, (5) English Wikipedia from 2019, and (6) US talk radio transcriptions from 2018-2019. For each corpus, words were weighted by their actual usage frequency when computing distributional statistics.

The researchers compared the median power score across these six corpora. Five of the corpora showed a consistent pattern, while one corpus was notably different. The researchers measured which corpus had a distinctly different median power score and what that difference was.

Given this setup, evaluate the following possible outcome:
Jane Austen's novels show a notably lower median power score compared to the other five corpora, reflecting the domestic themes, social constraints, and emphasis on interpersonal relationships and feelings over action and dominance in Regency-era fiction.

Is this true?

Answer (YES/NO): NO